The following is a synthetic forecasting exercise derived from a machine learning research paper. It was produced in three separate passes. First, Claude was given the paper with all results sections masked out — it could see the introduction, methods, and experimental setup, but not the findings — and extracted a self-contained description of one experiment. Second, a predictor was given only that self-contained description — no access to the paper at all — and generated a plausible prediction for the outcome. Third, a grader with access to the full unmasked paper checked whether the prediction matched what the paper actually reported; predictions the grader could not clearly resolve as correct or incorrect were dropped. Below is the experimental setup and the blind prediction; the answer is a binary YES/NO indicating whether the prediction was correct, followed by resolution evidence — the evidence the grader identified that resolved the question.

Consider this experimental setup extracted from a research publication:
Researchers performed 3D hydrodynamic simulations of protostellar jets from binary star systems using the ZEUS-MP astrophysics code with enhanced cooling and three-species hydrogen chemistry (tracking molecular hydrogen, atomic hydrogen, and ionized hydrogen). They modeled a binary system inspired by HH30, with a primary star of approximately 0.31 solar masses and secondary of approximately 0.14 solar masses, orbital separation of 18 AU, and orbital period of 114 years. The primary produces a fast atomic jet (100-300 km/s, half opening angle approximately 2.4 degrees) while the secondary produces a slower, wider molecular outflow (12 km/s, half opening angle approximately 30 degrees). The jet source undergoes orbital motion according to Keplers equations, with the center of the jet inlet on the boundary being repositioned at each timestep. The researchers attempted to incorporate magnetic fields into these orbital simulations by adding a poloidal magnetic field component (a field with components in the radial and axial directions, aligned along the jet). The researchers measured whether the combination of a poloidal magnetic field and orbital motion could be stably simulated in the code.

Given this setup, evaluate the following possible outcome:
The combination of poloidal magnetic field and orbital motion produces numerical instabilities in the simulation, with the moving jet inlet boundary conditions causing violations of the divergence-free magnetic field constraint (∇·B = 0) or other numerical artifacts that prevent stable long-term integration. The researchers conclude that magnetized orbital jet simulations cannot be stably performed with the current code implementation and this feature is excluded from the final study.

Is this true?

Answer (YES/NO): YES